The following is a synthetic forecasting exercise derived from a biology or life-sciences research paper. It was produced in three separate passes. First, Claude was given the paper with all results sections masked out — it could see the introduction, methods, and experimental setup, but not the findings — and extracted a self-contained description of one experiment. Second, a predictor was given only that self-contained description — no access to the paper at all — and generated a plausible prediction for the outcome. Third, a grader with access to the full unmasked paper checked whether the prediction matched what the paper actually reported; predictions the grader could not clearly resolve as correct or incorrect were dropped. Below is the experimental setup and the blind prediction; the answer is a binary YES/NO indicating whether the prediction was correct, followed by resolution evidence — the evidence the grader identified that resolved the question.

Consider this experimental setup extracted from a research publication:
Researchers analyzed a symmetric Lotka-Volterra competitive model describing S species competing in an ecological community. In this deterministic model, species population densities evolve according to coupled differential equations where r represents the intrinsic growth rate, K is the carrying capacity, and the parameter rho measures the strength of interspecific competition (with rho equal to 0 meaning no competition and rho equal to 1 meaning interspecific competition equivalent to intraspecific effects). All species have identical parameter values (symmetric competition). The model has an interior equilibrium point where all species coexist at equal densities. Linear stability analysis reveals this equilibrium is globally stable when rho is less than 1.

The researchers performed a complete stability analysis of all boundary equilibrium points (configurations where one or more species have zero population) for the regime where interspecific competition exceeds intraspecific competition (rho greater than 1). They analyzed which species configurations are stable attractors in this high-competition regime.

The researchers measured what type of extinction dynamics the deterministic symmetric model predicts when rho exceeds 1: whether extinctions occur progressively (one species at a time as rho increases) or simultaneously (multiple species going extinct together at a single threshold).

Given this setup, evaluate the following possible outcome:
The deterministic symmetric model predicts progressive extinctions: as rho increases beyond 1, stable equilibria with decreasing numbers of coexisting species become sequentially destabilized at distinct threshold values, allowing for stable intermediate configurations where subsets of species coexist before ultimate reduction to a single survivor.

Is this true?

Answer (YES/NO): NO